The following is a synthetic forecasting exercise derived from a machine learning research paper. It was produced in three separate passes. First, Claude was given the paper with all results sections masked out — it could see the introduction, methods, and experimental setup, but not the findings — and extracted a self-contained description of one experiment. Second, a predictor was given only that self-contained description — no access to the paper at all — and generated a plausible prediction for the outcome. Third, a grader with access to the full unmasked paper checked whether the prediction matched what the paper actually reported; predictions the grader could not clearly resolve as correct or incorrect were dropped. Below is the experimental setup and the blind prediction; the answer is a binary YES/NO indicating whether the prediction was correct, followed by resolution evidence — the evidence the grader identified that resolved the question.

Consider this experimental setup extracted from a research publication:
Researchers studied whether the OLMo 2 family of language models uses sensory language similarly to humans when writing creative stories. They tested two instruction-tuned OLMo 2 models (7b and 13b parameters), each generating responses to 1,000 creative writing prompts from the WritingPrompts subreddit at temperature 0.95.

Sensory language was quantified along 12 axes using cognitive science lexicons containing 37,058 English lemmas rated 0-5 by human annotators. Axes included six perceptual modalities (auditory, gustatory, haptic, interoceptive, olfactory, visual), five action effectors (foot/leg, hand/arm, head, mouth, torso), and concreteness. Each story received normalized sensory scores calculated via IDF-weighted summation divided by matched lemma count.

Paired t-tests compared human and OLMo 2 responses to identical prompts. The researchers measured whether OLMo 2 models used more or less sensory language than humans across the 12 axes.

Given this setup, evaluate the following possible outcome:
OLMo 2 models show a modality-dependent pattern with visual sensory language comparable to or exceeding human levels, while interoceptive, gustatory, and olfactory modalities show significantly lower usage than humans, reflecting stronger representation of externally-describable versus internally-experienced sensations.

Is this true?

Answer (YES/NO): NO